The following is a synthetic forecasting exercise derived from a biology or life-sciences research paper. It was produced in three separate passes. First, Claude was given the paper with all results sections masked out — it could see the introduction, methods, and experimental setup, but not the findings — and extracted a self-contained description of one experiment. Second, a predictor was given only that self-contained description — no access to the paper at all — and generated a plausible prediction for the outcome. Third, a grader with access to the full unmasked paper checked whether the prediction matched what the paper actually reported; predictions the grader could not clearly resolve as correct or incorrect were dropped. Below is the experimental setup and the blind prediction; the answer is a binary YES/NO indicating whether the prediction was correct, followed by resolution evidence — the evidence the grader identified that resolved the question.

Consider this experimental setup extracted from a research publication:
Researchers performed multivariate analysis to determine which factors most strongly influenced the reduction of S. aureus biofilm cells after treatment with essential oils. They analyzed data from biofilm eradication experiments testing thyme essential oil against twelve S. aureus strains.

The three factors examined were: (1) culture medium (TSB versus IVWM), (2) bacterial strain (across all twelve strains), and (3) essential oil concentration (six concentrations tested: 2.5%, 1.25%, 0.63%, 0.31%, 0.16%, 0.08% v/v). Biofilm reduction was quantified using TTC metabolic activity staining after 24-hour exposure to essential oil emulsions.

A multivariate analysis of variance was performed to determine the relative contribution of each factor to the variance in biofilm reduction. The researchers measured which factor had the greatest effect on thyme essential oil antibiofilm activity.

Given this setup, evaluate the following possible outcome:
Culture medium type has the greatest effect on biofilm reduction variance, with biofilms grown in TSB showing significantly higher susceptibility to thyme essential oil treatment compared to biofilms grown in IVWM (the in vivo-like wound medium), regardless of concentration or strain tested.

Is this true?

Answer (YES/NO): NO